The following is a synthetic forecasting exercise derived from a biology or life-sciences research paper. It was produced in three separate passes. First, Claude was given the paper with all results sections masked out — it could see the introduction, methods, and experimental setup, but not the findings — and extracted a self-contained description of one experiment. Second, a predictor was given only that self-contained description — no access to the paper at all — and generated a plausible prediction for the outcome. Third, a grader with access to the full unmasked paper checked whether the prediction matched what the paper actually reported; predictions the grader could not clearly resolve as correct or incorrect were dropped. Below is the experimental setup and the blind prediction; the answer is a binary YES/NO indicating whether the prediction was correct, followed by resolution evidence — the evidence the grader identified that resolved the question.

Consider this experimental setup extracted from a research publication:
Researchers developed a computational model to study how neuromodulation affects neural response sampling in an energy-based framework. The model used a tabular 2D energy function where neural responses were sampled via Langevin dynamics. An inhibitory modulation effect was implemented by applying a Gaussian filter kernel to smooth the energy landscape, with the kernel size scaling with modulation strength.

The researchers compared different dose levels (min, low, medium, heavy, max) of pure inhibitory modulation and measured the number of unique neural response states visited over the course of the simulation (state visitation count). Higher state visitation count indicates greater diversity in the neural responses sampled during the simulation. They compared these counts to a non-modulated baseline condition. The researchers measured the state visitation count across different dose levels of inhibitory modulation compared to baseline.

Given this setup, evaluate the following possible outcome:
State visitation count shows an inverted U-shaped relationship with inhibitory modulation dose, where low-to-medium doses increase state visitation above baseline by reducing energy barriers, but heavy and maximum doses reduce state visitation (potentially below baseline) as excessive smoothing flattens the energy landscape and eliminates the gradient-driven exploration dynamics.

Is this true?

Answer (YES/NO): NO